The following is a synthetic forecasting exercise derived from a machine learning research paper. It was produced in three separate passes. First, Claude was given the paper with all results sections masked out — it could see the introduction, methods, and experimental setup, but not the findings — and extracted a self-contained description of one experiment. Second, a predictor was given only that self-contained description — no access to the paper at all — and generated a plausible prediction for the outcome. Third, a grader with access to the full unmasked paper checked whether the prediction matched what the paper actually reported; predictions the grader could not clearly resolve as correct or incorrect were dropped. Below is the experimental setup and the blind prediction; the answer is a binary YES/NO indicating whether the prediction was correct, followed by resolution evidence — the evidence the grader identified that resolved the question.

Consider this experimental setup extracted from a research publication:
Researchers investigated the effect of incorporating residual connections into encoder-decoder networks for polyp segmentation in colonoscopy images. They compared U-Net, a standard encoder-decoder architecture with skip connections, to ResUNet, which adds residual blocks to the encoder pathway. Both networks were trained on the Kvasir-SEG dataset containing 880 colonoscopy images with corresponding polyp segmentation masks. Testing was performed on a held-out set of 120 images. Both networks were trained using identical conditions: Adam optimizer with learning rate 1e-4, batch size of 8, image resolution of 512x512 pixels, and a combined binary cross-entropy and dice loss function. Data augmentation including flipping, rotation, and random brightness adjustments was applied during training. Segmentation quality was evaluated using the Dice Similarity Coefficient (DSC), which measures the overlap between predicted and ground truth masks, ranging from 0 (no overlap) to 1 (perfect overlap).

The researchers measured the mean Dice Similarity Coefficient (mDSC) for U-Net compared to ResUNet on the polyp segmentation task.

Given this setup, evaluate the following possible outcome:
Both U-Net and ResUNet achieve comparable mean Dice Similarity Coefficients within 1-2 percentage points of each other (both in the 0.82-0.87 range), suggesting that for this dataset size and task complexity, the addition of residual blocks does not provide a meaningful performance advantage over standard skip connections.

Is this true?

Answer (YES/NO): NO